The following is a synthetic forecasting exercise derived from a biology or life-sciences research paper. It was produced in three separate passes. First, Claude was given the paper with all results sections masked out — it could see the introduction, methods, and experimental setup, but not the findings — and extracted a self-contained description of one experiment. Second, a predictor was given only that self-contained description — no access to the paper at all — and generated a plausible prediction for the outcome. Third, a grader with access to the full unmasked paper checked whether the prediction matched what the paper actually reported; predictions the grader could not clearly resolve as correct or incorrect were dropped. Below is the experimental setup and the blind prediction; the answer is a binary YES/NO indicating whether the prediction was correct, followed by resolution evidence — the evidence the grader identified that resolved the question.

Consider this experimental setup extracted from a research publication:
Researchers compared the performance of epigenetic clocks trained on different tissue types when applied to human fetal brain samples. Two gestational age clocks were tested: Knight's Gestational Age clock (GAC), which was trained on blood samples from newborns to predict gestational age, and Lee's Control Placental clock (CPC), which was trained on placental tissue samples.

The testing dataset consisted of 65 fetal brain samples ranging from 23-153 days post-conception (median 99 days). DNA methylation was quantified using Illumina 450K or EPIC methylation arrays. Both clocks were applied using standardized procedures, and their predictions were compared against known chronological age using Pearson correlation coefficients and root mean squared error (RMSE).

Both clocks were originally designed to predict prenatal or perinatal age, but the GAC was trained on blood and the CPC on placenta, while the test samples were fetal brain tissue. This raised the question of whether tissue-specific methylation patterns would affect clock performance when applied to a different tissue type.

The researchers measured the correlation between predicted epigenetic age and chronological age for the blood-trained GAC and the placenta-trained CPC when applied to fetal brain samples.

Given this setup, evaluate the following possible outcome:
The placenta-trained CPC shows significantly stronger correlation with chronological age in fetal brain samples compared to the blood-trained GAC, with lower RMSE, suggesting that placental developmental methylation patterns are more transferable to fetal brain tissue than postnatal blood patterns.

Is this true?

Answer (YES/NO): NO